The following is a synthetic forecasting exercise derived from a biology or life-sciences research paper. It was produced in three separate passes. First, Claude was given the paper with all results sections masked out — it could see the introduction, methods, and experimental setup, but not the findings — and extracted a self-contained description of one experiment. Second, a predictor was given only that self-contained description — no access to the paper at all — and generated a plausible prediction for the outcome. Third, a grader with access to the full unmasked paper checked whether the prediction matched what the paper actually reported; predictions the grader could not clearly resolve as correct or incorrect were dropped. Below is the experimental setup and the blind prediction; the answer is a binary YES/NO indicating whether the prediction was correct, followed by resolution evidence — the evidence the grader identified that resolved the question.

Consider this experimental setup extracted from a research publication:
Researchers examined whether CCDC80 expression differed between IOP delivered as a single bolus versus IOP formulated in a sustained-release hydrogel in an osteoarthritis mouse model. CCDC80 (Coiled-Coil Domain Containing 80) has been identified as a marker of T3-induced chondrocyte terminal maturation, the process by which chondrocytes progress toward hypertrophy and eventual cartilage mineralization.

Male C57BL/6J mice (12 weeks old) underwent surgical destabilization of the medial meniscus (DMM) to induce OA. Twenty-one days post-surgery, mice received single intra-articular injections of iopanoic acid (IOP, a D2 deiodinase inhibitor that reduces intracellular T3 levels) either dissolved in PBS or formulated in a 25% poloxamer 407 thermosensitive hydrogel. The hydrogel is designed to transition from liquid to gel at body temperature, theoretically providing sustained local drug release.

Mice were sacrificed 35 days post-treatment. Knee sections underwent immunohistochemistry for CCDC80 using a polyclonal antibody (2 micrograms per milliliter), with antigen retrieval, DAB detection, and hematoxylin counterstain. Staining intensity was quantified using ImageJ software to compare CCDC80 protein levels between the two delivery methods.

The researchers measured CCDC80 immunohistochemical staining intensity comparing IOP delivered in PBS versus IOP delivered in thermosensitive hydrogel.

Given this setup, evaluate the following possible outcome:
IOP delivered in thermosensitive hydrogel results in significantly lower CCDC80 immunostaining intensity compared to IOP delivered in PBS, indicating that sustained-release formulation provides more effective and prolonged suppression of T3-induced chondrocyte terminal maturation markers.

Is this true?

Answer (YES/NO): NO